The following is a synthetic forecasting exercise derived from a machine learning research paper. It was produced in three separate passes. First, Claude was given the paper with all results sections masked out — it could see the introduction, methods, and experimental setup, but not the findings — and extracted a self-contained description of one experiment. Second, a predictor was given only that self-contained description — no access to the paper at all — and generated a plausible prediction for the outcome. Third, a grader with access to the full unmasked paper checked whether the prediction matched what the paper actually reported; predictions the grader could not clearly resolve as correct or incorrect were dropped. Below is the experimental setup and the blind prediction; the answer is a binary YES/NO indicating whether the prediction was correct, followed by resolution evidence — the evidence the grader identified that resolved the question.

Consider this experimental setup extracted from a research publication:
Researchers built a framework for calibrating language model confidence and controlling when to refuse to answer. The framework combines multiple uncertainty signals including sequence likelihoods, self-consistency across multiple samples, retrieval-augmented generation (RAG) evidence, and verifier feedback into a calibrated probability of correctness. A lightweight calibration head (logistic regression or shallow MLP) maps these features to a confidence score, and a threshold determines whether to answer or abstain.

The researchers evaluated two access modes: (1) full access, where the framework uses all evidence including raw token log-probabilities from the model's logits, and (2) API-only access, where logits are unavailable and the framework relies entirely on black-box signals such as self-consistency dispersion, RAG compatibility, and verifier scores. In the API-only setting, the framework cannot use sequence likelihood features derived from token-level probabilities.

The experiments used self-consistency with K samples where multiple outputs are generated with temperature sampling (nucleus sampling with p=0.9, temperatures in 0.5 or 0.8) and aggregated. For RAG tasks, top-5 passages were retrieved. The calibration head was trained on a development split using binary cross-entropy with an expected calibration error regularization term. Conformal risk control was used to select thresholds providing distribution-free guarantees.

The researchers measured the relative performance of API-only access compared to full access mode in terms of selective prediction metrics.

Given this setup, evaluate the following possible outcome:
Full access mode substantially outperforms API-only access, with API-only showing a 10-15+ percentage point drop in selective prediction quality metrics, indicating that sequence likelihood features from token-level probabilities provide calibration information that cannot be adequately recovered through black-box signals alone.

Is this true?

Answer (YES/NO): NO